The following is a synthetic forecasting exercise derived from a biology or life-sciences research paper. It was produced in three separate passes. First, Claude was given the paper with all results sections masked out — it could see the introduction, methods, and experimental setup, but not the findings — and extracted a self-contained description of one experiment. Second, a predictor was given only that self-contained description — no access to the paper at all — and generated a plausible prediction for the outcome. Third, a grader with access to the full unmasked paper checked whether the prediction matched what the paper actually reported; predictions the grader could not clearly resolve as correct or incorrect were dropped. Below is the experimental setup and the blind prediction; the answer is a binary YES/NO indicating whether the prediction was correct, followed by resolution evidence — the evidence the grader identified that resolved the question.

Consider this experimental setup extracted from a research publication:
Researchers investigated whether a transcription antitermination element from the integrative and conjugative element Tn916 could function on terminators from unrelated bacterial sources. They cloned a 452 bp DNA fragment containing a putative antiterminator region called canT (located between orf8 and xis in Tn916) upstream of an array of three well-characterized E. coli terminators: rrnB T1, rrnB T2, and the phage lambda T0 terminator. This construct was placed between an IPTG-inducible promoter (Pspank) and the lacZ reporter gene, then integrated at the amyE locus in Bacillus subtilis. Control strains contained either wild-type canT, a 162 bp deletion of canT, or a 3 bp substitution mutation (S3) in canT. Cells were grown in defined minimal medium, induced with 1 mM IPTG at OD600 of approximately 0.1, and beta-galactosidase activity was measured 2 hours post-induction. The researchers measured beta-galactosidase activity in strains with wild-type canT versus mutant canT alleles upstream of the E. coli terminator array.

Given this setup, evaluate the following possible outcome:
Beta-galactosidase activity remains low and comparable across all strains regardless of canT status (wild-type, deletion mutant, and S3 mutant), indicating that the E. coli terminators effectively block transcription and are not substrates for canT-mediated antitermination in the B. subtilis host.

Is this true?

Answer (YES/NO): NO